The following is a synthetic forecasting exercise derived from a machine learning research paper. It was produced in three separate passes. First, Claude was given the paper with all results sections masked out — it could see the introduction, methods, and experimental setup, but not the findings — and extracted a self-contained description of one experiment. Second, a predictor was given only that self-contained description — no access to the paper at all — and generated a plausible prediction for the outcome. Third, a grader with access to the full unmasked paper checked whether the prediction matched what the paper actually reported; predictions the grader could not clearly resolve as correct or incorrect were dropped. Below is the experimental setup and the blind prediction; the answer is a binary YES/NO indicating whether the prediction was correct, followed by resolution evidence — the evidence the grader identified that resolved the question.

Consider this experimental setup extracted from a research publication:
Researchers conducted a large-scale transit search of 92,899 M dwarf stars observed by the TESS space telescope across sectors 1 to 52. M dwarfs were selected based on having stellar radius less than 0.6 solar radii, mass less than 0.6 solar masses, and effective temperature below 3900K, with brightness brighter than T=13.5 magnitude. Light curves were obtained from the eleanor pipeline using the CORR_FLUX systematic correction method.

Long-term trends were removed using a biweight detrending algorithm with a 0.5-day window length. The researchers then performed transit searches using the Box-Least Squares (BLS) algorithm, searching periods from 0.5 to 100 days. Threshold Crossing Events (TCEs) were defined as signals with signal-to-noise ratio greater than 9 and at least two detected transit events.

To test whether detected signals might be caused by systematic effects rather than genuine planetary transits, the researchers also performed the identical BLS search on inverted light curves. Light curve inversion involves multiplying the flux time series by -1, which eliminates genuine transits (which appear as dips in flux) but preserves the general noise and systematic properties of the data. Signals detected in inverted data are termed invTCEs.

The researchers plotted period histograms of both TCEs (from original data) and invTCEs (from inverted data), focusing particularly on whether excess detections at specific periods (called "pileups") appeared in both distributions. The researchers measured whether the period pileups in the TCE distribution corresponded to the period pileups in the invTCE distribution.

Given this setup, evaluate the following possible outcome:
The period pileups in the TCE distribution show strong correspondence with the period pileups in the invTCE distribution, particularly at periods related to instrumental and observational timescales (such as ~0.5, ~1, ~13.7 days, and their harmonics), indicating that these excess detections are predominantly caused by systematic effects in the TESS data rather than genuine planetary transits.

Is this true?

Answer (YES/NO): YES